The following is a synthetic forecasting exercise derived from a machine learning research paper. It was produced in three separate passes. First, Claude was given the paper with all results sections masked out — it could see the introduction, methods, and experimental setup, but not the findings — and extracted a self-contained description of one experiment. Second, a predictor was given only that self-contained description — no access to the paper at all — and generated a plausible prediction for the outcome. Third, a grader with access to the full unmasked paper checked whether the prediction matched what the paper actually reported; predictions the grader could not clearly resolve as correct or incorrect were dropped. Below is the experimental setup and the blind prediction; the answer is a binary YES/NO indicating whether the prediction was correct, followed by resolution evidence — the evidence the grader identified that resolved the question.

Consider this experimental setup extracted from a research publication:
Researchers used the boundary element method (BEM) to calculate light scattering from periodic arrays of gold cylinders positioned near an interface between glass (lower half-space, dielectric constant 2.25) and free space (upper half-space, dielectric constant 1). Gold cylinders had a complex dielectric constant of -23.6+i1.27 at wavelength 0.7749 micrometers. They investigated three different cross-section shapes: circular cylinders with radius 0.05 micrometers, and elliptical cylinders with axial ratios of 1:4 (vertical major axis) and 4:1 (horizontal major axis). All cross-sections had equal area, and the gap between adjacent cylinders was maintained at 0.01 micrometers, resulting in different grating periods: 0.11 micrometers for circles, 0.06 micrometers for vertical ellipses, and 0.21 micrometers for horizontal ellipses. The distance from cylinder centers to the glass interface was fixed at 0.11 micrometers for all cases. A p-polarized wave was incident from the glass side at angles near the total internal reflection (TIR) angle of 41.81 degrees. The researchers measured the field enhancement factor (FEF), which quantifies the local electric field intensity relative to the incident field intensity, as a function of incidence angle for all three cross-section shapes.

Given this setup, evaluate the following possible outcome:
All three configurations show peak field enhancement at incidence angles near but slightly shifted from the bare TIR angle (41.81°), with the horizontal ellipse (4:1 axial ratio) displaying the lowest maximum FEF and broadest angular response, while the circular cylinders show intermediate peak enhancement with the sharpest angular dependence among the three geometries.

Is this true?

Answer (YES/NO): NO